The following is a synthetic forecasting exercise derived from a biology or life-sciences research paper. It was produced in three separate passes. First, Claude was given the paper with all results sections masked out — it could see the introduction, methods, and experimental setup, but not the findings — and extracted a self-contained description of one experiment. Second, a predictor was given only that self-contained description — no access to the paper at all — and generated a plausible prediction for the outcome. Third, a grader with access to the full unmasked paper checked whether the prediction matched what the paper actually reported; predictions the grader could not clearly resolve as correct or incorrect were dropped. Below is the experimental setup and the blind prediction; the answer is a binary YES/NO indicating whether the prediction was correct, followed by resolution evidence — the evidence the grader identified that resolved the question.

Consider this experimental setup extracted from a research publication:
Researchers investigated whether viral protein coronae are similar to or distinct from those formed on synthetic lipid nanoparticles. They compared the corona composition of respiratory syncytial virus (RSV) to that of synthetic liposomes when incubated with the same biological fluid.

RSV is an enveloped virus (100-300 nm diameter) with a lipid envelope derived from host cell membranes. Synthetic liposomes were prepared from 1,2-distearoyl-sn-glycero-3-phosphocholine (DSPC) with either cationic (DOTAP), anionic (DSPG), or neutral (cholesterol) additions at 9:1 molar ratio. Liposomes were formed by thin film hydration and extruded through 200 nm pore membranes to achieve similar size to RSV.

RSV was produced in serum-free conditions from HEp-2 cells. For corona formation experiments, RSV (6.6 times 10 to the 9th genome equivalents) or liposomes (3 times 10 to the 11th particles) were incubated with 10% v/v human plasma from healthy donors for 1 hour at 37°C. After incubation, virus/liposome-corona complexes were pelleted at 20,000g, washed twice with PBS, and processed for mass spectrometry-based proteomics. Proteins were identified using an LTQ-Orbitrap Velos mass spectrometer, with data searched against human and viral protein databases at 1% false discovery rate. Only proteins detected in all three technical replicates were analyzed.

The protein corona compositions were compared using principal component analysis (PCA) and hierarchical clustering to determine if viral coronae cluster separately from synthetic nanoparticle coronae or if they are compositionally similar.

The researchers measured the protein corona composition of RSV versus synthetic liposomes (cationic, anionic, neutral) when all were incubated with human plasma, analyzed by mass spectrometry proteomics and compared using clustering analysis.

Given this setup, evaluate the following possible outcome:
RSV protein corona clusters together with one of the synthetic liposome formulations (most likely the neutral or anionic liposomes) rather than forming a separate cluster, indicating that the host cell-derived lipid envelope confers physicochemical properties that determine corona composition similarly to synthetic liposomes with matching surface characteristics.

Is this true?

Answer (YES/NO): NO